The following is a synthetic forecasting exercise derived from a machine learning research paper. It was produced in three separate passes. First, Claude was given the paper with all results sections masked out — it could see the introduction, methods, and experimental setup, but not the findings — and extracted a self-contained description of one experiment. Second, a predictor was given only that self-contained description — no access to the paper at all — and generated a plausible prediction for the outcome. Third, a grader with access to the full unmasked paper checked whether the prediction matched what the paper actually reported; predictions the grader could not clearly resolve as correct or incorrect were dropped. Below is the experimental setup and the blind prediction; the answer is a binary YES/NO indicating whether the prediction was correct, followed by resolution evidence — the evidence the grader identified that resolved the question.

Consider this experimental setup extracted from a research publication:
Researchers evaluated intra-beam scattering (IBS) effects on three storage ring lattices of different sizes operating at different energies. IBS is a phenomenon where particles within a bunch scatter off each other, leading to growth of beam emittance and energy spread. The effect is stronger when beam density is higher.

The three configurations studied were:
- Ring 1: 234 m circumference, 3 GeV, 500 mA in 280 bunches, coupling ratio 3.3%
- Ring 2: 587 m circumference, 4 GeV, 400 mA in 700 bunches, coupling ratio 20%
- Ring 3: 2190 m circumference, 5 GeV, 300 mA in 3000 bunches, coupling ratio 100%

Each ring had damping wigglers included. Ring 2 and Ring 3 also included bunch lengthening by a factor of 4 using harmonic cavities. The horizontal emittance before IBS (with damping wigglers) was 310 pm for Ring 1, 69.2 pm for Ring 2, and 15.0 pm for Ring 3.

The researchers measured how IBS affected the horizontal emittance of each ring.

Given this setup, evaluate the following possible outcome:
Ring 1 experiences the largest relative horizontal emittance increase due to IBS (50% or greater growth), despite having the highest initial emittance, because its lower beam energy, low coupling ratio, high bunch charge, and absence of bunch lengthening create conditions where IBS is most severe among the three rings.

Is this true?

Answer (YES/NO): NO